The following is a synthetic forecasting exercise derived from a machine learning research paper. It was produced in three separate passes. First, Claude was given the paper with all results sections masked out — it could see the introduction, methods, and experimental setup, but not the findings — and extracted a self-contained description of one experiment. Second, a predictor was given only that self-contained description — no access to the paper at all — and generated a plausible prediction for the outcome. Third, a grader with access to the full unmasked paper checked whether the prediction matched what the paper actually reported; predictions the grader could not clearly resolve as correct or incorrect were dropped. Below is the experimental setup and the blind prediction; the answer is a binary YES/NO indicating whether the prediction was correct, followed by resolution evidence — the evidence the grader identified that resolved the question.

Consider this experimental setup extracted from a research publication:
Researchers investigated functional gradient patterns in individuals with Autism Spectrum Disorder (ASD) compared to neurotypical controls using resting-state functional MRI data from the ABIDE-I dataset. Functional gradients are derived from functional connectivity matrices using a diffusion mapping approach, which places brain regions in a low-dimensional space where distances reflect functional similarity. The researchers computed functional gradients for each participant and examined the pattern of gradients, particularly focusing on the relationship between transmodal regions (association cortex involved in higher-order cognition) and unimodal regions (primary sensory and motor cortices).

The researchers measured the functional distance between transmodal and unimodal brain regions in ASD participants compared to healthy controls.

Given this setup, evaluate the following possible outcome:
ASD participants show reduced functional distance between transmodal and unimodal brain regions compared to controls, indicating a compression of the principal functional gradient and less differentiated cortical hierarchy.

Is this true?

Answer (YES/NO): YES